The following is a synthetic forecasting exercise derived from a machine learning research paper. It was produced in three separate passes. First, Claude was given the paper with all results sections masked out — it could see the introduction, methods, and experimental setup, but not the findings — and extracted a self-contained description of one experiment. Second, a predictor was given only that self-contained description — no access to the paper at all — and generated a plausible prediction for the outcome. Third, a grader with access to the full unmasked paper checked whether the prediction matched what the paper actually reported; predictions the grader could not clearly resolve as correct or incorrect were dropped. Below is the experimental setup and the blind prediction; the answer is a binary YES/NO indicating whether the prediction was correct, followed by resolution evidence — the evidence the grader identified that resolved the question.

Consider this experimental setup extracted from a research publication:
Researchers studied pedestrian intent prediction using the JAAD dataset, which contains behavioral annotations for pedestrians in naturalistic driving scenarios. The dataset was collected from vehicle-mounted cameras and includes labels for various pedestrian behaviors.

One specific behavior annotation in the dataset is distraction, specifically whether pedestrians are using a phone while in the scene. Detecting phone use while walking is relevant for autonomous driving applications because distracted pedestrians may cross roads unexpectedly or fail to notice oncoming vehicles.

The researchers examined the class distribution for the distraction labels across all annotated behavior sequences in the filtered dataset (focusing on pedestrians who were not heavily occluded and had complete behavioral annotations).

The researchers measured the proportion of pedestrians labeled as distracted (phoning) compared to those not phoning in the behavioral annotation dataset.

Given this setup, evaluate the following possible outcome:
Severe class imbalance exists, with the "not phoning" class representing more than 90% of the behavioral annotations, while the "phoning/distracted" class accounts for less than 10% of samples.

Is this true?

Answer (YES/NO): NO